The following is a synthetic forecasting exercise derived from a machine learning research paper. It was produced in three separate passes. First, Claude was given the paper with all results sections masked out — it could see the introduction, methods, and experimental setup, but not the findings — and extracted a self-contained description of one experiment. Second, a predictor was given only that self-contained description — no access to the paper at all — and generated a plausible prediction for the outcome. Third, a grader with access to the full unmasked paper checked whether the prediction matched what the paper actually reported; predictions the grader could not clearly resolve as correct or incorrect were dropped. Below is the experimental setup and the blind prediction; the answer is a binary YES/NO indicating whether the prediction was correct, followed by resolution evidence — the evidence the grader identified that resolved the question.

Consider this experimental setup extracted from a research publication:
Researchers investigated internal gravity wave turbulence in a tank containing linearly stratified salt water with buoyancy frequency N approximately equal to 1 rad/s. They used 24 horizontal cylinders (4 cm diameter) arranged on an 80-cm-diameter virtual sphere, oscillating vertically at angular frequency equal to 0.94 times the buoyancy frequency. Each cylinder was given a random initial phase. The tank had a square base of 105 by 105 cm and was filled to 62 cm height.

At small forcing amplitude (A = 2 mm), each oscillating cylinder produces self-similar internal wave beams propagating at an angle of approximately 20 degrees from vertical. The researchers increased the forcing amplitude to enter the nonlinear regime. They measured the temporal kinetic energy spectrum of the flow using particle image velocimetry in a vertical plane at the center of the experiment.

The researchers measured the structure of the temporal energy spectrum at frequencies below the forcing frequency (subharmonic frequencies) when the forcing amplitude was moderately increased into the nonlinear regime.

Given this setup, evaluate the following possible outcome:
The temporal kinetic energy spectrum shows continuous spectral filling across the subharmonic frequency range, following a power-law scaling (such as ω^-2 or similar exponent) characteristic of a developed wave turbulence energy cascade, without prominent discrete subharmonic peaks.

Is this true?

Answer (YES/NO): NO